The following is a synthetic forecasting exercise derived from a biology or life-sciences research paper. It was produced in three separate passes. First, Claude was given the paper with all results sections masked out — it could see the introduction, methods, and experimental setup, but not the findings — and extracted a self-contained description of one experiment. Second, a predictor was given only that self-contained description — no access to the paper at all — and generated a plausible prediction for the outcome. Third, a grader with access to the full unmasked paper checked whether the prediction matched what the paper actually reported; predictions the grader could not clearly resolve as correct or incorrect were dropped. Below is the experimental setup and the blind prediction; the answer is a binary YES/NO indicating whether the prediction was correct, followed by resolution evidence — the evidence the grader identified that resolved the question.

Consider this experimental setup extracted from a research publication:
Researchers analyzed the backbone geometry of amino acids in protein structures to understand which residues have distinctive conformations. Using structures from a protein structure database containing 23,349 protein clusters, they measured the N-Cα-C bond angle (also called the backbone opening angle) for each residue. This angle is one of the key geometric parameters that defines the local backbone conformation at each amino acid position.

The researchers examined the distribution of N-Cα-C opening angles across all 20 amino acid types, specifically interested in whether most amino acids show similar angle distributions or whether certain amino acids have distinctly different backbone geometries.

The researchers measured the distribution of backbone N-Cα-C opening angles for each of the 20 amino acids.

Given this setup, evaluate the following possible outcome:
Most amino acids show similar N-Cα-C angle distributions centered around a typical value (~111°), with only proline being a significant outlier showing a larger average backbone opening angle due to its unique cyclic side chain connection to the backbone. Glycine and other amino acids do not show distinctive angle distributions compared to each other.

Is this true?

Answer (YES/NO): NO